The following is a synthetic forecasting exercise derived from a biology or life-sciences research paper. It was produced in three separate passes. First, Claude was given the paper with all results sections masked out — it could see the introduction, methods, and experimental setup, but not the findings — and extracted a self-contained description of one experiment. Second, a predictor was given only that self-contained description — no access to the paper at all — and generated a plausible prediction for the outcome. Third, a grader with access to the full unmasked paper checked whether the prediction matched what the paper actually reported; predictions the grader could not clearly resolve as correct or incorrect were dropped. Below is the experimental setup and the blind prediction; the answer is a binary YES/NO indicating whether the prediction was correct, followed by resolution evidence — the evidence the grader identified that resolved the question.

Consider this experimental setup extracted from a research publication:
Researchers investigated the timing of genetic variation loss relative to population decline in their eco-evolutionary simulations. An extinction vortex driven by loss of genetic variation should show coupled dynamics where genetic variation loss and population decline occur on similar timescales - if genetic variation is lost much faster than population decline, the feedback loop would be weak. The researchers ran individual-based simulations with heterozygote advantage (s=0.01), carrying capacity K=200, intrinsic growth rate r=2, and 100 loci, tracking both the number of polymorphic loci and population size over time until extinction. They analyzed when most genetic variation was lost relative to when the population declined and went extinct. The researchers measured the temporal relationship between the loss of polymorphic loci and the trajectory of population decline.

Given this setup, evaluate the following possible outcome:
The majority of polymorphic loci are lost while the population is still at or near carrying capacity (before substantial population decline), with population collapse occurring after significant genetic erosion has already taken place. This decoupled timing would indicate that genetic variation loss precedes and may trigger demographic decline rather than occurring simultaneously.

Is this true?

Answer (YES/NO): NO